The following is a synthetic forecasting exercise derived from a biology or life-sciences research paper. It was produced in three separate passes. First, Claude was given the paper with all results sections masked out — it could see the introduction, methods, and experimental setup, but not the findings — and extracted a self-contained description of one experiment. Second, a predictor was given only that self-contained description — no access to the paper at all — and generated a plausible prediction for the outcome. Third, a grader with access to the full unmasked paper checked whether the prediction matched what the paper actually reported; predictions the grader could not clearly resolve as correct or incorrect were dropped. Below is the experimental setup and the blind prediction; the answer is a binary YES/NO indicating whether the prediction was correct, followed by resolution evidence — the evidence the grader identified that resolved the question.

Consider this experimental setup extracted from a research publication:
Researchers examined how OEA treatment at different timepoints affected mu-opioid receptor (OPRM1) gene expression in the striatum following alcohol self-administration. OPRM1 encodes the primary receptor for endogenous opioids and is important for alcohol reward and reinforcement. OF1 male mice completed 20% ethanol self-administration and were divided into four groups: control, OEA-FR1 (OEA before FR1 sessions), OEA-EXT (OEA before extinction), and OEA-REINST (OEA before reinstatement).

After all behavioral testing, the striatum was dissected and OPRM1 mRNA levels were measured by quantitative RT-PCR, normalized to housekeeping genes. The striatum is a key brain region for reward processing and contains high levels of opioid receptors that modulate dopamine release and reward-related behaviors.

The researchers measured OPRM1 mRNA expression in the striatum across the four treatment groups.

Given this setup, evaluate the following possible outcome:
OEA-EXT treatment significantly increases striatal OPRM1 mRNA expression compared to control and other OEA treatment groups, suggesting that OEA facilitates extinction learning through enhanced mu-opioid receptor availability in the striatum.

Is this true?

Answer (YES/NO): NO